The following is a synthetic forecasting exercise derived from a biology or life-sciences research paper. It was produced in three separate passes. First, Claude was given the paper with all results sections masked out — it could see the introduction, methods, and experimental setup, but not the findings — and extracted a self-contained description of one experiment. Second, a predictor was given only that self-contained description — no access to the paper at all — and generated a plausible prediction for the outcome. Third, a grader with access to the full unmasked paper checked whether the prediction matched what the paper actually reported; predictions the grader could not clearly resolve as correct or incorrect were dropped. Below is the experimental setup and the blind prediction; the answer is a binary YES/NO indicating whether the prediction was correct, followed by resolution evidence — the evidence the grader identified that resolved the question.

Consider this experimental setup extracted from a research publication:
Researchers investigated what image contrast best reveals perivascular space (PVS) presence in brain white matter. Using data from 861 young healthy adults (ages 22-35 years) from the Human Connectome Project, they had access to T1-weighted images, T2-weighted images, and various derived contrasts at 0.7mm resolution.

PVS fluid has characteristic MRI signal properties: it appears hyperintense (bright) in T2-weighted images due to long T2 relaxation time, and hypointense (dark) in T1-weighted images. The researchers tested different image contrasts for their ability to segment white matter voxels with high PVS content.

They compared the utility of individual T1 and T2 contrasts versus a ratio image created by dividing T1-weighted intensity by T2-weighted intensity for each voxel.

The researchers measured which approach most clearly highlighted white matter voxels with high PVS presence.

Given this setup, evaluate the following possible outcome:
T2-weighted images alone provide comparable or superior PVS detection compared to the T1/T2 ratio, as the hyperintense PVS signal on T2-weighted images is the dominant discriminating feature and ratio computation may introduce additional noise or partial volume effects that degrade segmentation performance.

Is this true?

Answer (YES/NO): NO